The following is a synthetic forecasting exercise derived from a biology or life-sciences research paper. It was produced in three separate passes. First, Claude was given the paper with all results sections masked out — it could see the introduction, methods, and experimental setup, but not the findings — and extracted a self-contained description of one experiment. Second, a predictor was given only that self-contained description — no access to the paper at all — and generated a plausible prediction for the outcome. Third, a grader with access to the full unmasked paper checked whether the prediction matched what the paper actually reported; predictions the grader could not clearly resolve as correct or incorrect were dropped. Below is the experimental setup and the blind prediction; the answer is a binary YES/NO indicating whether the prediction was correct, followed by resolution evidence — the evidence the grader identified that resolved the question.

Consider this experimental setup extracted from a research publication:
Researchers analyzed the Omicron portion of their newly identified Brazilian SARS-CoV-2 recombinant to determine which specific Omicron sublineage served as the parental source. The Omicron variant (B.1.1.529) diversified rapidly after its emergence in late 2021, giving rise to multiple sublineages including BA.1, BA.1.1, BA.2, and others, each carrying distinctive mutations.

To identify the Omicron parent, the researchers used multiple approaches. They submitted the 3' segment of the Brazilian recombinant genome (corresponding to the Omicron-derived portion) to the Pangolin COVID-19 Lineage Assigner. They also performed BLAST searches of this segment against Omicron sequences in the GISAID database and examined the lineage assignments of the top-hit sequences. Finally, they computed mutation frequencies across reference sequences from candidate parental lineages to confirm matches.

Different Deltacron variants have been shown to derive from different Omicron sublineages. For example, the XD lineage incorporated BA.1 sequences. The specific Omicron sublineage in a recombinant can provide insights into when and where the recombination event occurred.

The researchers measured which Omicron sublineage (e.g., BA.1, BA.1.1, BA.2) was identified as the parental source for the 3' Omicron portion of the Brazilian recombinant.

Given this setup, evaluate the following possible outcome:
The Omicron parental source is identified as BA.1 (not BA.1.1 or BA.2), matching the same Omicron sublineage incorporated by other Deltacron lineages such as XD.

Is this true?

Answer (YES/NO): NO